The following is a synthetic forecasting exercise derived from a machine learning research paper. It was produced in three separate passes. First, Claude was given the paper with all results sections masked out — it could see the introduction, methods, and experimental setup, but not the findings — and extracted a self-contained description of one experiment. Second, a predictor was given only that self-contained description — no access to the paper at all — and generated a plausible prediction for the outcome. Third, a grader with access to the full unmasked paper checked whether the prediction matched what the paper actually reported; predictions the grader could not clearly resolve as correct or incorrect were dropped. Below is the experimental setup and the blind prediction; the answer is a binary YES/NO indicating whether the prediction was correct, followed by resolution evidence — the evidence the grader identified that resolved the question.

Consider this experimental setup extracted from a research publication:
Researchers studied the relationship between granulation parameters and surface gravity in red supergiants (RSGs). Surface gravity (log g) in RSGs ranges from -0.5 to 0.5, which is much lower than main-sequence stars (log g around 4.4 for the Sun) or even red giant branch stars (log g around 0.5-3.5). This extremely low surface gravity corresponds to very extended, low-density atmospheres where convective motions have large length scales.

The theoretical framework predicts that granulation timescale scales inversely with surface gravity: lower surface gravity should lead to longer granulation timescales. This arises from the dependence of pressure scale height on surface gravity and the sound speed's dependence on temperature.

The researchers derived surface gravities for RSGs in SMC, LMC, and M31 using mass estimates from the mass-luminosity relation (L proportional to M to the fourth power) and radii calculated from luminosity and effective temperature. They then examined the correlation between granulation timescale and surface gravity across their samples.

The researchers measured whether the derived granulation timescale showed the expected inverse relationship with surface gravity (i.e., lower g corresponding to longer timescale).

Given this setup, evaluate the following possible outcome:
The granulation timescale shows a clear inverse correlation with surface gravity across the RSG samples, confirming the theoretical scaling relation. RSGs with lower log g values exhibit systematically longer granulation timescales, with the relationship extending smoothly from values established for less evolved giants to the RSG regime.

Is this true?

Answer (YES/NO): YES